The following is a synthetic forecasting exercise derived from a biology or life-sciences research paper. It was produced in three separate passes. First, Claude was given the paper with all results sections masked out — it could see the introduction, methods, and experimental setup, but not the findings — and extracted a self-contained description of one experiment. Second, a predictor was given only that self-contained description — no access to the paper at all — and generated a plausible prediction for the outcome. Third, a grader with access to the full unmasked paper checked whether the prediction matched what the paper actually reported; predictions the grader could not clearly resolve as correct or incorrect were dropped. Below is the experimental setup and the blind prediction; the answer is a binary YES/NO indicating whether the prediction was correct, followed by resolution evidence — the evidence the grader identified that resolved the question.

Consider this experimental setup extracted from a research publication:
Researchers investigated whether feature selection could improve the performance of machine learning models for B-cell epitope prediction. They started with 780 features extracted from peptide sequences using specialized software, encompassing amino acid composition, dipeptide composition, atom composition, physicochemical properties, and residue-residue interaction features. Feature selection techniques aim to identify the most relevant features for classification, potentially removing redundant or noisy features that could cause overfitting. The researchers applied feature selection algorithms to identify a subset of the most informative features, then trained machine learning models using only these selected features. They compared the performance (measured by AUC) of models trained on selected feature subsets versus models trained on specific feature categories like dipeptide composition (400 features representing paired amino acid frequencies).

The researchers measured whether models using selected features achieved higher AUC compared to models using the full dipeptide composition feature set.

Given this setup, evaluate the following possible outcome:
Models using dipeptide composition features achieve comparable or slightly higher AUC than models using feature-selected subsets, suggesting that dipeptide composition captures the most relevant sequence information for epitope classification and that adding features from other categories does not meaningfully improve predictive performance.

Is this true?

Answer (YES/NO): YES